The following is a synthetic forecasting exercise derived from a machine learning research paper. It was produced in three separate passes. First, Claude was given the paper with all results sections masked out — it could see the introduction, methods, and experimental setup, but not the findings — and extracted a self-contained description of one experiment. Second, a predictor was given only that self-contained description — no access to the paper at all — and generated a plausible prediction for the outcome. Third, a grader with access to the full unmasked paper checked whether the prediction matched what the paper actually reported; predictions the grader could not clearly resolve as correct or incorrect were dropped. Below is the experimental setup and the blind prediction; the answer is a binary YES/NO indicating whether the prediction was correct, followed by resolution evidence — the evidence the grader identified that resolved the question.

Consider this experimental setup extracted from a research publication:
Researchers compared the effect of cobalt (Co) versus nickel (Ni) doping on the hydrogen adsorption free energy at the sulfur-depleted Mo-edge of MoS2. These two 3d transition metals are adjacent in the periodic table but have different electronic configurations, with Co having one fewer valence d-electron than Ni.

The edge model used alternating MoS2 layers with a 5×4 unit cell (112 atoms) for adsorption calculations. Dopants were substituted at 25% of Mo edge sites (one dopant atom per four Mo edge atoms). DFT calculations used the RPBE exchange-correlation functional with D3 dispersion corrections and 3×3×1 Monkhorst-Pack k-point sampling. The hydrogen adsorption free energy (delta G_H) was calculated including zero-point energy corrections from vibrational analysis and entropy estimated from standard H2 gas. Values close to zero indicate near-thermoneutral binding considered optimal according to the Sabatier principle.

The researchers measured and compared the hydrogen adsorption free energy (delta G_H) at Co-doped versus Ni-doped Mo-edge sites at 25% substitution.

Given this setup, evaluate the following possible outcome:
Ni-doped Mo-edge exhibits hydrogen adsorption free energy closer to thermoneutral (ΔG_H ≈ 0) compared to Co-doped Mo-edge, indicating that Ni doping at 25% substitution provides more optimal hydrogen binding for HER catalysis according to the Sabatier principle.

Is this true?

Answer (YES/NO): NO